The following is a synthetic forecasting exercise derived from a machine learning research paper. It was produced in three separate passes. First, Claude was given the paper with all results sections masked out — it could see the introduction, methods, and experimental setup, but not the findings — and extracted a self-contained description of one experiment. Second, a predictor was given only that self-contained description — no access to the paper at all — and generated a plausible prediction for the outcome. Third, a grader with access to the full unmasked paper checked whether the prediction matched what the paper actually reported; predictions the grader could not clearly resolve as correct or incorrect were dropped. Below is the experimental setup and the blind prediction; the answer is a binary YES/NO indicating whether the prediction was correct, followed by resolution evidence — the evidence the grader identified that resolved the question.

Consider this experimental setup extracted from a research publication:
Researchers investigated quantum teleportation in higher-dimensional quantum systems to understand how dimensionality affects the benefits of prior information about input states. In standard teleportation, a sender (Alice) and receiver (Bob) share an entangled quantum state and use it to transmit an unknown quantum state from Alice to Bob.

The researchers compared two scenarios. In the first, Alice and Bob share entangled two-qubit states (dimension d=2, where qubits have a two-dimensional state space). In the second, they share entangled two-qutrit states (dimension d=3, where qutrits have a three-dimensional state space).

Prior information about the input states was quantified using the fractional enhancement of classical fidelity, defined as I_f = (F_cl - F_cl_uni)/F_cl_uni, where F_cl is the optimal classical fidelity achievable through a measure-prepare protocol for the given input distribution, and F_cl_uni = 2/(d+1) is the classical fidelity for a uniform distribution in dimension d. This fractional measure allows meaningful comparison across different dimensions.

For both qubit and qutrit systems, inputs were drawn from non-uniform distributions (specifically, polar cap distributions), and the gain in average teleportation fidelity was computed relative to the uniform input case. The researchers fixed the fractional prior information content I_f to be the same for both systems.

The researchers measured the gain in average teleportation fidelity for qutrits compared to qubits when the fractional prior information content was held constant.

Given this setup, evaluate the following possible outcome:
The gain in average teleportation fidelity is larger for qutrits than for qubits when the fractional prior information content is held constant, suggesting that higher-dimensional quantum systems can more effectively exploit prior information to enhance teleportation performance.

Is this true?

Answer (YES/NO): YES